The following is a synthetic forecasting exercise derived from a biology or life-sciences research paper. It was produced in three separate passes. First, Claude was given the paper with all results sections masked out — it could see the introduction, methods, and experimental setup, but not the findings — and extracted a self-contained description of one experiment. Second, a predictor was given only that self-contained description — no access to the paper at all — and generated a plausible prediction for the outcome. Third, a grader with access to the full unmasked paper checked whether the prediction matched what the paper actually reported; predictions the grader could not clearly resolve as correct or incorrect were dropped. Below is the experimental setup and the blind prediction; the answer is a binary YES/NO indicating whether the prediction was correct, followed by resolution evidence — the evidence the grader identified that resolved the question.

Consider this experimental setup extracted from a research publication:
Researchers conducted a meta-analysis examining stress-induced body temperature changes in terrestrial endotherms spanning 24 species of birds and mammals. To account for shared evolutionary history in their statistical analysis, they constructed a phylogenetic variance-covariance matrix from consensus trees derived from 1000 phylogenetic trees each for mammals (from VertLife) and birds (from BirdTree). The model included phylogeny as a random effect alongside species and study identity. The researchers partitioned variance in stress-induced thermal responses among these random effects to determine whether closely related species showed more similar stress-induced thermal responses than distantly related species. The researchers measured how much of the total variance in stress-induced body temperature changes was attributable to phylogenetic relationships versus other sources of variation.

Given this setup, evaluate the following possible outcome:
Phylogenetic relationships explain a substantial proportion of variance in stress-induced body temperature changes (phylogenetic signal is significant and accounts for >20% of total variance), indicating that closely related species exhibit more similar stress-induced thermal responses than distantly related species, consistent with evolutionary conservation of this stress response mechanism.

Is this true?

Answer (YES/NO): NO